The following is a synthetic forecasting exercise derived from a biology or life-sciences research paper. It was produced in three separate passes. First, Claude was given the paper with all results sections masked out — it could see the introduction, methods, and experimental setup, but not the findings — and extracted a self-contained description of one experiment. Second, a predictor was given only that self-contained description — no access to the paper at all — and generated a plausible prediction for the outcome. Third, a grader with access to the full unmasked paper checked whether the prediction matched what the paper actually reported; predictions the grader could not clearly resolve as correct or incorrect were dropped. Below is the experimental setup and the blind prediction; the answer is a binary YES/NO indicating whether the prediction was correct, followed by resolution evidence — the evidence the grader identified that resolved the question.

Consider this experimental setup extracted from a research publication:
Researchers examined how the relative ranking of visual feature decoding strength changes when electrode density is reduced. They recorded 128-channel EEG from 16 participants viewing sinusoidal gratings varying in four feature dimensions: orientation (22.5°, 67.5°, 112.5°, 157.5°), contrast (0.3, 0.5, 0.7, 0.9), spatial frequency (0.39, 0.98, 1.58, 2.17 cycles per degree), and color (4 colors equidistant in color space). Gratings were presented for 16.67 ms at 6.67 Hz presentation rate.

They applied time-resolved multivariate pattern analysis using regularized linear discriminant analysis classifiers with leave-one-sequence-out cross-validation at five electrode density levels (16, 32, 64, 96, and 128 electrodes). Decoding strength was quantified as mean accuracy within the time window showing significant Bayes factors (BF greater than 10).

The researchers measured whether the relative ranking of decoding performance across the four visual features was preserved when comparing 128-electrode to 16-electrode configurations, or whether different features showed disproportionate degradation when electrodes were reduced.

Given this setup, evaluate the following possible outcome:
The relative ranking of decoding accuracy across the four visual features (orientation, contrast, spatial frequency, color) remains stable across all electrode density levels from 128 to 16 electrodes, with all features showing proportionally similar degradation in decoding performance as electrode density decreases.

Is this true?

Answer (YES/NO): NO